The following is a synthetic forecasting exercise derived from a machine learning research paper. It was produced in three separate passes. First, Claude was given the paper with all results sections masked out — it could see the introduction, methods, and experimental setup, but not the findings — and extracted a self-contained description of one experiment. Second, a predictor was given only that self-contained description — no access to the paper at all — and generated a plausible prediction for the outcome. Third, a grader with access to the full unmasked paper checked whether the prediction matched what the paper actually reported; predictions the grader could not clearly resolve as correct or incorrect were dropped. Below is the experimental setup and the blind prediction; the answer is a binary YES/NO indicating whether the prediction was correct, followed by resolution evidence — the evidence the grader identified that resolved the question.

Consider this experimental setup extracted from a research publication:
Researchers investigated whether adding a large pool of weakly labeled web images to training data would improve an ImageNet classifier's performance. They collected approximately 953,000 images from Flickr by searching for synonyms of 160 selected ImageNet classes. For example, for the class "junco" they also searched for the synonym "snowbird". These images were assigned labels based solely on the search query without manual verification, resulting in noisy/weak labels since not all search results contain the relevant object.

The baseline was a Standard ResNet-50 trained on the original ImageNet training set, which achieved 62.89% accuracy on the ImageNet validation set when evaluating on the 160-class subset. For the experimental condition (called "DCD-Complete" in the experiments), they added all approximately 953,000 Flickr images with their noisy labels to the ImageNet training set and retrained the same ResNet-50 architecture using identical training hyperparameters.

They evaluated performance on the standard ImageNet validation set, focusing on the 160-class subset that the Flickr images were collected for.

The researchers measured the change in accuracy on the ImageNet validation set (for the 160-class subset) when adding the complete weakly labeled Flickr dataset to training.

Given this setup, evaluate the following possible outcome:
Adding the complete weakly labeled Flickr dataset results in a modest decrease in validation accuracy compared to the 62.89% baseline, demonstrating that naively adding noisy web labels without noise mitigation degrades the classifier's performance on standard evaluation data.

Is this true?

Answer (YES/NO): NO